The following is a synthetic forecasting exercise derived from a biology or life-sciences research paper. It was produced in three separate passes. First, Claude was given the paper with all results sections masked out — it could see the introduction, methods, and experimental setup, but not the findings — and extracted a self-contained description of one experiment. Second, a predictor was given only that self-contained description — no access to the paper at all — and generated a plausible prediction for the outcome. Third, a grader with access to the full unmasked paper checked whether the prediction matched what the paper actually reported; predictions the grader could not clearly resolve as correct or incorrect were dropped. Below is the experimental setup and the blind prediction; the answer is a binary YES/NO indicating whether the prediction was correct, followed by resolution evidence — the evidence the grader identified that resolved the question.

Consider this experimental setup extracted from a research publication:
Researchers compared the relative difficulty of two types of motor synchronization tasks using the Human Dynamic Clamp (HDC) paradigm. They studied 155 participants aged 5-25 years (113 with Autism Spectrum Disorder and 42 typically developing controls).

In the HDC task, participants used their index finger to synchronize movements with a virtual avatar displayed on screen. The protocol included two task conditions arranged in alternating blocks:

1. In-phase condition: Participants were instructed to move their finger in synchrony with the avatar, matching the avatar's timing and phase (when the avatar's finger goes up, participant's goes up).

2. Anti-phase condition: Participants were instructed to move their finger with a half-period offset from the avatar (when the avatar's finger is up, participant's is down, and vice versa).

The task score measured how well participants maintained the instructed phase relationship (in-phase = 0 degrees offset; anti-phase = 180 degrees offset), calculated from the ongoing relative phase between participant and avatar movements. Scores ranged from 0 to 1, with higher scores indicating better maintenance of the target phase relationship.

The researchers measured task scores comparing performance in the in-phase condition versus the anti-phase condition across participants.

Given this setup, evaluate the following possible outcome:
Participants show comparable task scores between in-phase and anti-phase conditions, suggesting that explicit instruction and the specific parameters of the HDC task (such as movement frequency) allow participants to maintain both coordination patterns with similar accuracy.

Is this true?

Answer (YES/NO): YES